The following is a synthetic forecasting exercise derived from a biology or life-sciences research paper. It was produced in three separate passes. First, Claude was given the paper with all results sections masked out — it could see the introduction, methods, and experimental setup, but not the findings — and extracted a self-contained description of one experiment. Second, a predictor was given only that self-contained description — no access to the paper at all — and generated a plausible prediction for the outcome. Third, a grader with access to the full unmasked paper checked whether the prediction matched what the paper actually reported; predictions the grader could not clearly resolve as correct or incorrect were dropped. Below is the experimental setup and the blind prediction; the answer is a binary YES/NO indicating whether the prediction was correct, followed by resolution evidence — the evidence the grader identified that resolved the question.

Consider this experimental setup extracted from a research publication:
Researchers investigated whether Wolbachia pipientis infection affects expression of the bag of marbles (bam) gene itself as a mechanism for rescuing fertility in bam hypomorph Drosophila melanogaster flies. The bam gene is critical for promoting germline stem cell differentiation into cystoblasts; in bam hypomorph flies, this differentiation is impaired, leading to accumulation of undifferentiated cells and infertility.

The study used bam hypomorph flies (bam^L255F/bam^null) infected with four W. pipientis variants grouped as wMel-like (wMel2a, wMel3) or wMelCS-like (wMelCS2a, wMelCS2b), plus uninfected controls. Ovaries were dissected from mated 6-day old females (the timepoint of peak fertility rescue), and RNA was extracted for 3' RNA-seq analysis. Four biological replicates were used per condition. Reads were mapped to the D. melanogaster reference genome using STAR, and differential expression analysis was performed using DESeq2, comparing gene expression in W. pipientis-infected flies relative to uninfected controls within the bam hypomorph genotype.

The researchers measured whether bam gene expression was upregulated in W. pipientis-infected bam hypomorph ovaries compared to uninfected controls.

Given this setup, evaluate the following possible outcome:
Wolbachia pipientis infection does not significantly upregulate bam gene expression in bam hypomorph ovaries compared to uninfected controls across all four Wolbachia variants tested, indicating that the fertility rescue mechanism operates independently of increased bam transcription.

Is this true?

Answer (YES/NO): YES